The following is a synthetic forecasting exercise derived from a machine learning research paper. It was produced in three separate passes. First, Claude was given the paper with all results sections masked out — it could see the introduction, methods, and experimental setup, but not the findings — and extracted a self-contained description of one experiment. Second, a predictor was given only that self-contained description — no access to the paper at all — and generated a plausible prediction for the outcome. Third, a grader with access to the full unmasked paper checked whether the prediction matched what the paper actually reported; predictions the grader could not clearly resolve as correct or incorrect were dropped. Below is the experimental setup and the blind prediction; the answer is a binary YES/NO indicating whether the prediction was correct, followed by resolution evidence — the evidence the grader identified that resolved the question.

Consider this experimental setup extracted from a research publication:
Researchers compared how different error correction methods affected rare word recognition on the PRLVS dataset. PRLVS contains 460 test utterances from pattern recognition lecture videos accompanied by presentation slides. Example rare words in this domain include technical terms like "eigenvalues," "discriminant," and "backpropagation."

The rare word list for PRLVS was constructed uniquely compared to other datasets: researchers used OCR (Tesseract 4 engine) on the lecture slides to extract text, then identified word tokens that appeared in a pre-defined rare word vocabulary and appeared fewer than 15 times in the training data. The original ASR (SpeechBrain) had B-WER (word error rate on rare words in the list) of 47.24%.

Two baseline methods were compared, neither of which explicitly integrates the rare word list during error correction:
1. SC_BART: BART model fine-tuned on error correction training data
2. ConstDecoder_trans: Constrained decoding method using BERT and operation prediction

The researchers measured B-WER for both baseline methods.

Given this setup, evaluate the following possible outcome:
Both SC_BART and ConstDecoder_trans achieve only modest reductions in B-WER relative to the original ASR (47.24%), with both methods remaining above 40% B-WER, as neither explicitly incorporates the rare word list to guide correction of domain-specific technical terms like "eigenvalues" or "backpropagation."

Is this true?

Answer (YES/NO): NO